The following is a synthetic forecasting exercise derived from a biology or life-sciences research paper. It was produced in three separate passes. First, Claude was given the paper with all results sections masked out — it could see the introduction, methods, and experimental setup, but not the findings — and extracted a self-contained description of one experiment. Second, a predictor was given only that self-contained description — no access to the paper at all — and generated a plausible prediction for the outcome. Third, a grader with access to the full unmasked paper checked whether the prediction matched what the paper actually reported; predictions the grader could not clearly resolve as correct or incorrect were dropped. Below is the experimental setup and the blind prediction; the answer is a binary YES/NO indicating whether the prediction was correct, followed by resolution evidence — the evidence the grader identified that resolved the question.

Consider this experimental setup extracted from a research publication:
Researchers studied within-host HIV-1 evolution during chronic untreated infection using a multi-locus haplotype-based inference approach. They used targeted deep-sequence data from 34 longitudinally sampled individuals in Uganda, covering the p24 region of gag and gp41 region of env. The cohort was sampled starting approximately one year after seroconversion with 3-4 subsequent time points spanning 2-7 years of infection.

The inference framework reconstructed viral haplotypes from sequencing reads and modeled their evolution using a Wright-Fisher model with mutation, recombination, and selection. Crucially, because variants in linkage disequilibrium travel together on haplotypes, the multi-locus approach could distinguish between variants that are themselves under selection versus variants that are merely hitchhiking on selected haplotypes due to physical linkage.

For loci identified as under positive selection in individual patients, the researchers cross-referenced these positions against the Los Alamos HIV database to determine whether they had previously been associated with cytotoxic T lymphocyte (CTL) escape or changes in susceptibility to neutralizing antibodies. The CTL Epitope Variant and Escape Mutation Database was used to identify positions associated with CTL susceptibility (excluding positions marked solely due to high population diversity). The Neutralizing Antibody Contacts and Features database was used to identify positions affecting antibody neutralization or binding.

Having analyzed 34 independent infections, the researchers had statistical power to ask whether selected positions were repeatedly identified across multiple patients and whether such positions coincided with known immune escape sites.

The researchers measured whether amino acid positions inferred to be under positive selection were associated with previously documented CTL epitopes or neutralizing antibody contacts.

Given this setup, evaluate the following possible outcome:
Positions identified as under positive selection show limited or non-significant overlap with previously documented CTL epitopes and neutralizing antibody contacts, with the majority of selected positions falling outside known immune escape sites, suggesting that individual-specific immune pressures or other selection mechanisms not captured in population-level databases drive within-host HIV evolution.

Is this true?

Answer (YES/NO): NO